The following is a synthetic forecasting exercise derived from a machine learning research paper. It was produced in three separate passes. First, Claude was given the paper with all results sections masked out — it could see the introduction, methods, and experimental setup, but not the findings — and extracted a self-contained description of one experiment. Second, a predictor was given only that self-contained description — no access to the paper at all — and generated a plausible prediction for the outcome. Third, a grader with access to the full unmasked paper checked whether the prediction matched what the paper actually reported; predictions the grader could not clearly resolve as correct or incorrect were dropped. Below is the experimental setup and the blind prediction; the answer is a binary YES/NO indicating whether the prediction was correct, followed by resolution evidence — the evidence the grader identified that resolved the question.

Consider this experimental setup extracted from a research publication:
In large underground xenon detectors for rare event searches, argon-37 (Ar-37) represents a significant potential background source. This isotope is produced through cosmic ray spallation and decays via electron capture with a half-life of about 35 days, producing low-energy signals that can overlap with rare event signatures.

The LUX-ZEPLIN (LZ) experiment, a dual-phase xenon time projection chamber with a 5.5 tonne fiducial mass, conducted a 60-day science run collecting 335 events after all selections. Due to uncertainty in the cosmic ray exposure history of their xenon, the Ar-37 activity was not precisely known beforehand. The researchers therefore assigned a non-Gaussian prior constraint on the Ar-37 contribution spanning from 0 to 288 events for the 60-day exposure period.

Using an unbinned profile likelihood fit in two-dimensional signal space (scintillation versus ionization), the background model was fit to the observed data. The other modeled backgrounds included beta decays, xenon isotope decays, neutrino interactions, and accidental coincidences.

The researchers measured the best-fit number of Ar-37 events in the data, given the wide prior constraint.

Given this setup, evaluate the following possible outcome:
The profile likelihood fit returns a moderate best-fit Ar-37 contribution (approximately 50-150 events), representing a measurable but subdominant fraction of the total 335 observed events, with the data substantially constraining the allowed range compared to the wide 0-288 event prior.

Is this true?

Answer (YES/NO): YES